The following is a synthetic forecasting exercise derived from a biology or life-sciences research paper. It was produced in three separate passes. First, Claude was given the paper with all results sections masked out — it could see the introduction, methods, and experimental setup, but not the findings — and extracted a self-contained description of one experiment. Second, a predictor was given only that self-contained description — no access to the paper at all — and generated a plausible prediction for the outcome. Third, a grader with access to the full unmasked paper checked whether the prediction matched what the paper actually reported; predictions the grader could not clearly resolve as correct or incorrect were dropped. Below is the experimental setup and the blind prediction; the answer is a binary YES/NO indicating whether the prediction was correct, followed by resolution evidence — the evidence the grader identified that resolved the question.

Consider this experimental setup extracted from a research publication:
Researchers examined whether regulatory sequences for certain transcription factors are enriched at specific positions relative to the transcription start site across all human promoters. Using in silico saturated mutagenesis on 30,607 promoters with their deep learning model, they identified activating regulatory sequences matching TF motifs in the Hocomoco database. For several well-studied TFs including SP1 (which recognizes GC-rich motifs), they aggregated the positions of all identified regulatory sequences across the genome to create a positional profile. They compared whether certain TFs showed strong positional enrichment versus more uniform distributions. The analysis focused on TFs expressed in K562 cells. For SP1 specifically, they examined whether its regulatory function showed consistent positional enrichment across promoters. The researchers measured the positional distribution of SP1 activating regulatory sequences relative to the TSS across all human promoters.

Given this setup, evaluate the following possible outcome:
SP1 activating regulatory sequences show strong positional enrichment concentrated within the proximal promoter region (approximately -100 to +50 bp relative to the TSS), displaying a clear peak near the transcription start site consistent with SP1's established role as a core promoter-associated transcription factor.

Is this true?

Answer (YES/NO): NO